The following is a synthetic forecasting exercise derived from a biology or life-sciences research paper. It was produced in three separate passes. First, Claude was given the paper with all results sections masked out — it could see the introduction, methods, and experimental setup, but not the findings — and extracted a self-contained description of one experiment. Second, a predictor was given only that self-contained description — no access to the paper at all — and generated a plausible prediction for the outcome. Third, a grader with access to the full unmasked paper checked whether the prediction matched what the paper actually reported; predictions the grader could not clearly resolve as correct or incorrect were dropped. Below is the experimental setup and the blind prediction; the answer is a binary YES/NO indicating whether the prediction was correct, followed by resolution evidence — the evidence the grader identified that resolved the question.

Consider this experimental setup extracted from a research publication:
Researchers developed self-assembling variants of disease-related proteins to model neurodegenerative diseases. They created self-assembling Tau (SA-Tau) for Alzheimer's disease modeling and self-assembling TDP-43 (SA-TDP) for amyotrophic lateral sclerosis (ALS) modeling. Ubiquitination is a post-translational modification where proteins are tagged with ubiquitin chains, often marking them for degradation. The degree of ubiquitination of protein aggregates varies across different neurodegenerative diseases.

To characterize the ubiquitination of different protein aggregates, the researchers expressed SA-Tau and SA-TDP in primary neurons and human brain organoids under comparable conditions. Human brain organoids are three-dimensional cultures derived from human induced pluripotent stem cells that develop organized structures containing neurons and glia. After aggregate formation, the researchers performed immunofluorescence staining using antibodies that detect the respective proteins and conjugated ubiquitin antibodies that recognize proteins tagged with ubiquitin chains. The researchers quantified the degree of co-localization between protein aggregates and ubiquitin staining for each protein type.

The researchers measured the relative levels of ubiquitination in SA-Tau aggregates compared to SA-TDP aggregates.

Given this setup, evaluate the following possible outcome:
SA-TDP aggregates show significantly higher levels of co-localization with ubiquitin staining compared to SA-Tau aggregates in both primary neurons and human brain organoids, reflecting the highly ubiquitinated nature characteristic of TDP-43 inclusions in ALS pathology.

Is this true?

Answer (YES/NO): NO